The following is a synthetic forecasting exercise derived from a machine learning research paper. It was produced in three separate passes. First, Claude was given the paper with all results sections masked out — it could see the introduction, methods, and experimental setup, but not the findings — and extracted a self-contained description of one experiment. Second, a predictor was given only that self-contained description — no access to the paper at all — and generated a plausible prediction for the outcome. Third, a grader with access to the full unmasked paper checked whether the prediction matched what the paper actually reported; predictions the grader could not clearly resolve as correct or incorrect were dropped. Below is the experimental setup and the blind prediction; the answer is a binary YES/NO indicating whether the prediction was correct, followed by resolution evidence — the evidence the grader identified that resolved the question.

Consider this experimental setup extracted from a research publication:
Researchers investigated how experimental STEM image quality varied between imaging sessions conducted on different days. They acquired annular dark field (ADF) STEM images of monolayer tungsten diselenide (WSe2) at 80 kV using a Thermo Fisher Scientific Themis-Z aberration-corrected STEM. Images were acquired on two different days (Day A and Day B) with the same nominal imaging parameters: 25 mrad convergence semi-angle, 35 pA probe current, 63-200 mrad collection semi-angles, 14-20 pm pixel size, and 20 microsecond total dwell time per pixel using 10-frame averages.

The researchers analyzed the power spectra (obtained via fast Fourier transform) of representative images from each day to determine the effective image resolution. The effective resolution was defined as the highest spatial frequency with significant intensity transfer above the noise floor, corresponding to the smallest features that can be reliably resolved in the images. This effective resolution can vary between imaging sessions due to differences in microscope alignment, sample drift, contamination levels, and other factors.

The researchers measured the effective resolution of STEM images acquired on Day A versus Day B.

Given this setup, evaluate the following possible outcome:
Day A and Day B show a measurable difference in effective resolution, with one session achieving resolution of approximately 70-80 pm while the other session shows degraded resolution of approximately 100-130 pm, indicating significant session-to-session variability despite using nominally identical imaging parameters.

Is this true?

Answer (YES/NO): NO